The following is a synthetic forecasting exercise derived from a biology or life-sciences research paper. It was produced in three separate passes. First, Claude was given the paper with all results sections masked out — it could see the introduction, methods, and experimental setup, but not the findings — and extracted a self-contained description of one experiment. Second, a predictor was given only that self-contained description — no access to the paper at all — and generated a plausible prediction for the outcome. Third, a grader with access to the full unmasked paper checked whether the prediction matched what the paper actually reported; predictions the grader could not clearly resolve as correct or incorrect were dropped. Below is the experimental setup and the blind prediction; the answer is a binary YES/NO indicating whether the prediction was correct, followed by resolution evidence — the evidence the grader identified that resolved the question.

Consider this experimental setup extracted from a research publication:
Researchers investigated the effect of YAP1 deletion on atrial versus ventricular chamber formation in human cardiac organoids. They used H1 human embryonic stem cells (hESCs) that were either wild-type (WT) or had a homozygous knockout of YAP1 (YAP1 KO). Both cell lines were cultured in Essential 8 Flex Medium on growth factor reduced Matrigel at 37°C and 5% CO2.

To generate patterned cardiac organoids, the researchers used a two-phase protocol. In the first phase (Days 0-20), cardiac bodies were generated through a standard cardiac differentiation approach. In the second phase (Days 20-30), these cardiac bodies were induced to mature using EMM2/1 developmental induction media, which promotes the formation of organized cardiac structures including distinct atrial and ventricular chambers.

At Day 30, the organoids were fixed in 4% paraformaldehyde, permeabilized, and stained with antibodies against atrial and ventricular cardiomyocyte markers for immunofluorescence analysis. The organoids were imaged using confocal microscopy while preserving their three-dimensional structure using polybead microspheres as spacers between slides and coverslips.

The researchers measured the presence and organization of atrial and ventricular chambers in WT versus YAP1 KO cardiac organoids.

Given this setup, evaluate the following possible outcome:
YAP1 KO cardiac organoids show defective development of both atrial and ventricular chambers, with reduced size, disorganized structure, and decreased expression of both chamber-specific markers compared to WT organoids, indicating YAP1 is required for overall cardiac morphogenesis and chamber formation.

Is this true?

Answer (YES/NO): NO